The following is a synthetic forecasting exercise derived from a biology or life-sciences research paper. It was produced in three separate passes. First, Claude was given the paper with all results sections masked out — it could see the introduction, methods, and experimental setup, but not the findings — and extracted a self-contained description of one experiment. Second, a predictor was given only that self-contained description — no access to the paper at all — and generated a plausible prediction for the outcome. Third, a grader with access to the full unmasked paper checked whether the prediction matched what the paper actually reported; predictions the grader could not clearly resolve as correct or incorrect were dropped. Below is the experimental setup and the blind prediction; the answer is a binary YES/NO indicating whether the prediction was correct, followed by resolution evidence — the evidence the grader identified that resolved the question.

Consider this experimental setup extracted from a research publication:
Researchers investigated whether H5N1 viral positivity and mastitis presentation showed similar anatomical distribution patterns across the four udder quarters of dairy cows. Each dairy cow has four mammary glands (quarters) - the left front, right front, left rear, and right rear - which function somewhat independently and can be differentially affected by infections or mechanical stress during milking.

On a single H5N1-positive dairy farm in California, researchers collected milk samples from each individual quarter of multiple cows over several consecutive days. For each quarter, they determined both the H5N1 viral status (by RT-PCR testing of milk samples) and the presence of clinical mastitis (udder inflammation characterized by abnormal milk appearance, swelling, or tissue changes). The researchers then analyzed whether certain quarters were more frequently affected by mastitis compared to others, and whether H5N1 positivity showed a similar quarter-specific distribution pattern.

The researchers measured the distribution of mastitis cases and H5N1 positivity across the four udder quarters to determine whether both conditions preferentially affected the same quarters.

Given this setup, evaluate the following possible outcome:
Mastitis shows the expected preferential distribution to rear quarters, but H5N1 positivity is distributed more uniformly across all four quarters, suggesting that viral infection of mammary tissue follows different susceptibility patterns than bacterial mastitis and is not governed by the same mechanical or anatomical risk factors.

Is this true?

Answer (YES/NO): NO